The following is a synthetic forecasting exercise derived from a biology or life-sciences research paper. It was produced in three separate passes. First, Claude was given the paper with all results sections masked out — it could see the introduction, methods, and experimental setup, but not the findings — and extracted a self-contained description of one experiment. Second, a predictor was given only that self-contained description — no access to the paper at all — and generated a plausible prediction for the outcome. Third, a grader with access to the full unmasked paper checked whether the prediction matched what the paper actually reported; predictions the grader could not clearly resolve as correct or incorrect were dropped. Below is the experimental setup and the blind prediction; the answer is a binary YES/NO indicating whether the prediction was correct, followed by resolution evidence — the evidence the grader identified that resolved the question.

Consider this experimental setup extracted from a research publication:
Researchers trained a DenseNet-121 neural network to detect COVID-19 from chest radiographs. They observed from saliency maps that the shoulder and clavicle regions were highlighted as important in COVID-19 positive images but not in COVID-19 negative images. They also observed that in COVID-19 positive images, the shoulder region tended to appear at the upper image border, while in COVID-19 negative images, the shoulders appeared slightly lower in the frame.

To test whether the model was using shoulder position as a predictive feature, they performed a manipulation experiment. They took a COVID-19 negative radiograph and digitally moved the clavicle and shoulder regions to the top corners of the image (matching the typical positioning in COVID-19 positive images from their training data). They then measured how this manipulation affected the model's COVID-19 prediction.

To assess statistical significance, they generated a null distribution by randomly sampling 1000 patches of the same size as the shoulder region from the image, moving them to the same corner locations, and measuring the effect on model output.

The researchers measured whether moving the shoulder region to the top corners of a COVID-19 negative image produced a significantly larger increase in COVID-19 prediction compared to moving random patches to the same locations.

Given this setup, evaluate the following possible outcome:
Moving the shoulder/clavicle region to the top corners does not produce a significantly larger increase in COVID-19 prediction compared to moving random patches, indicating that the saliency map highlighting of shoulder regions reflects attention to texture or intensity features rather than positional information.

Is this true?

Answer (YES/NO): NO